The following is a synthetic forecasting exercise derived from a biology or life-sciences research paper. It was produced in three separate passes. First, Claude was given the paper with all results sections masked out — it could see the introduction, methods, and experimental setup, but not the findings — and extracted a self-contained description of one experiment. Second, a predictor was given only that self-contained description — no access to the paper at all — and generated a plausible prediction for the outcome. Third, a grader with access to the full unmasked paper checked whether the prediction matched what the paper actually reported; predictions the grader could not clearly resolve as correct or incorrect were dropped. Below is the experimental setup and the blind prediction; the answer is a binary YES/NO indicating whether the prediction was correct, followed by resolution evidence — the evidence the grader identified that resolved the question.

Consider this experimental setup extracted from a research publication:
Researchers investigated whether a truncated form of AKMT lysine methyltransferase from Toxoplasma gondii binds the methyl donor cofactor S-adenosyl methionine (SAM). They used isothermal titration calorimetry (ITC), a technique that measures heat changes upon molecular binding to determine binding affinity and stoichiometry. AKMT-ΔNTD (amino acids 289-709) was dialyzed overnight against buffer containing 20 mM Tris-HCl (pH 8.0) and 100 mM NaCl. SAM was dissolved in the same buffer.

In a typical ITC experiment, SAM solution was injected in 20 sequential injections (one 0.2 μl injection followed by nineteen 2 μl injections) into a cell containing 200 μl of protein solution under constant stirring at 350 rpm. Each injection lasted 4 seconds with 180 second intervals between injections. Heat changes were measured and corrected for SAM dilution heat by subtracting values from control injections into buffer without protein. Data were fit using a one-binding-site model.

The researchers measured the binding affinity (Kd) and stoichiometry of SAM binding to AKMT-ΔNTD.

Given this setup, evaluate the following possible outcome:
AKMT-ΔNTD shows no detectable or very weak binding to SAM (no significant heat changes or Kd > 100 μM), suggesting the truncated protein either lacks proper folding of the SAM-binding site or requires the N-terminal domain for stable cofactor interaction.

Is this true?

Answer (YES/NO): NO